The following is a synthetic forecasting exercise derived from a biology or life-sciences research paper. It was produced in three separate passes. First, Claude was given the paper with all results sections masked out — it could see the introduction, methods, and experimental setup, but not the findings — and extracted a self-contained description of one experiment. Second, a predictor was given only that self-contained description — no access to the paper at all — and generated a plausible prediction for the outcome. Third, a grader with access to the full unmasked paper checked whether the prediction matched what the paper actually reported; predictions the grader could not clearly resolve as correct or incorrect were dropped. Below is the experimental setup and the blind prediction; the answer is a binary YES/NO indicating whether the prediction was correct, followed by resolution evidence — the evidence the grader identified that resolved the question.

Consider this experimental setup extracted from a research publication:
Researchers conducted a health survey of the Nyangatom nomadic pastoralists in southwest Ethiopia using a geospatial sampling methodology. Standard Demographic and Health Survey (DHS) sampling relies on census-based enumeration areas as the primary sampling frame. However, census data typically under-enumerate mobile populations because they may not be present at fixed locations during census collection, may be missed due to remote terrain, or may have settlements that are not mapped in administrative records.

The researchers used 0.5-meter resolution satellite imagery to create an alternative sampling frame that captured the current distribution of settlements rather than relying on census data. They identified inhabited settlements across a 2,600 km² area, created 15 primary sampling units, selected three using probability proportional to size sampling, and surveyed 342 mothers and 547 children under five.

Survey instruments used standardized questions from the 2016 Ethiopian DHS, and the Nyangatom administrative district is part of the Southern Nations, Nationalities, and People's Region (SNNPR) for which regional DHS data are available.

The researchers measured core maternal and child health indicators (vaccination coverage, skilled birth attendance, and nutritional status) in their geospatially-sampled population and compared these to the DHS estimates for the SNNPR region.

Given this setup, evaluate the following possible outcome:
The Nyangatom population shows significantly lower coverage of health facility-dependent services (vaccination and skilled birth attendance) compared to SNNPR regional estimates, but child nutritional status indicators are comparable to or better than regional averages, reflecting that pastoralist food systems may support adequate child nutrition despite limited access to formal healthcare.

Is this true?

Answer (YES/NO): YES